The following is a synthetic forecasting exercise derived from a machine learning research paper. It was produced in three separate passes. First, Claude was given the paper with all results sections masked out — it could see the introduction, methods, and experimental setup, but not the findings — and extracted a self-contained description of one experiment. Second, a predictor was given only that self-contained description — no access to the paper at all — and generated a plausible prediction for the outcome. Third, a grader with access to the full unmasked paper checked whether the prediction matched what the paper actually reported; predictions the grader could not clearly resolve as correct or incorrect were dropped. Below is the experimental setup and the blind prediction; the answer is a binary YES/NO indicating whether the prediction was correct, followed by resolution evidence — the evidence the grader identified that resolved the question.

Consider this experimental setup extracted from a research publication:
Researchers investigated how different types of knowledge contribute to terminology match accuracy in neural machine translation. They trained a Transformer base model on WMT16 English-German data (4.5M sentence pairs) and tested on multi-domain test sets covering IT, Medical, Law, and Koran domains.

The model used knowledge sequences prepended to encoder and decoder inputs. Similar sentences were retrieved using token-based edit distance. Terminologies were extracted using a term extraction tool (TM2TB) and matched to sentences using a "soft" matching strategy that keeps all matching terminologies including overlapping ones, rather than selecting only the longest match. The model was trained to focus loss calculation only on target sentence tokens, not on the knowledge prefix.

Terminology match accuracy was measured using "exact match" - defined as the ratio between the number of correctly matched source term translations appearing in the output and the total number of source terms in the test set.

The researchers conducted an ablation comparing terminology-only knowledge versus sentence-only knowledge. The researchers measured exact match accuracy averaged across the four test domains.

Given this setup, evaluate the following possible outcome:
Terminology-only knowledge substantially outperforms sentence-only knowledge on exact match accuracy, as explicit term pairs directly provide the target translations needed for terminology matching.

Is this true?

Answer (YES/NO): YES